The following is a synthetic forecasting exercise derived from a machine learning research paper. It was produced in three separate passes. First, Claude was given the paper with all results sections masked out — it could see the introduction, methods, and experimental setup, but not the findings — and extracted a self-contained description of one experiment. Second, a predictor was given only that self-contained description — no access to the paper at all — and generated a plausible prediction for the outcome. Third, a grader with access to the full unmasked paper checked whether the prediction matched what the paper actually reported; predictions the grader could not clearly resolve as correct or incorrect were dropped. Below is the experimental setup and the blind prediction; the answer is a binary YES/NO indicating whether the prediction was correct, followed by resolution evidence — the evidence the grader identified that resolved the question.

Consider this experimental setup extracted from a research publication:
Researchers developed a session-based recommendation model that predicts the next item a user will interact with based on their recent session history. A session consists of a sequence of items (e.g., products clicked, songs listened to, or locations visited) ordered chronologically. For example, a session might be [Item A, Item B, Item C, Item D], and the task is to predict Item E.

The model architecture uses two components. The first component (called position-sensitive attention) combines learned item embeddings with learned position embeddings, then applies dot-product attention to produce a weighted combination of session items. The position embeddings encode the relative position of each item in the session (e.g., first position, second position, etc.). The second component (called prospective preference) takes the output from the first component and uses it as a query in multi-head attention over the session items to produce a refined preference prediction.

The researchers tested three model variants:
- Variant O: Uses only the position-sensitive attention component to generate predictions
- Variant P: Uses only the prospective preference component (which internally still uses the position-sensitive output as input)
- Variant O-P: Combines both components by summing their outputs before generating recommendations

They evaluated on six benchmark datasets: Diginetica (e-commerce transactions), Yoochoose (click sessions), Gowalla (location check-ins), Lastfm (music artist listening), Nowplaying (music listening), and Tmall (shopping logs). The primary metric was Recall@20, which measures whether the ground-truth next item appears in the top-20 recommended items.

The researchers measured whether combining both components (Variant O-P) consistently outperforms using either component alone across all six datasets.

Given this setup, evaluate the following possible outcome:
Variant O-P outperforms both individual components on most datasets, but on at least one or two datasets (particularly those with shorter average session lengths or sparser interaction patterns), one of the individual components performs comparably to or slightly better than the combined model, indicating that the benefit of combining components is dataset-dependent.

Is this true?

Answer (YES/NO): NO